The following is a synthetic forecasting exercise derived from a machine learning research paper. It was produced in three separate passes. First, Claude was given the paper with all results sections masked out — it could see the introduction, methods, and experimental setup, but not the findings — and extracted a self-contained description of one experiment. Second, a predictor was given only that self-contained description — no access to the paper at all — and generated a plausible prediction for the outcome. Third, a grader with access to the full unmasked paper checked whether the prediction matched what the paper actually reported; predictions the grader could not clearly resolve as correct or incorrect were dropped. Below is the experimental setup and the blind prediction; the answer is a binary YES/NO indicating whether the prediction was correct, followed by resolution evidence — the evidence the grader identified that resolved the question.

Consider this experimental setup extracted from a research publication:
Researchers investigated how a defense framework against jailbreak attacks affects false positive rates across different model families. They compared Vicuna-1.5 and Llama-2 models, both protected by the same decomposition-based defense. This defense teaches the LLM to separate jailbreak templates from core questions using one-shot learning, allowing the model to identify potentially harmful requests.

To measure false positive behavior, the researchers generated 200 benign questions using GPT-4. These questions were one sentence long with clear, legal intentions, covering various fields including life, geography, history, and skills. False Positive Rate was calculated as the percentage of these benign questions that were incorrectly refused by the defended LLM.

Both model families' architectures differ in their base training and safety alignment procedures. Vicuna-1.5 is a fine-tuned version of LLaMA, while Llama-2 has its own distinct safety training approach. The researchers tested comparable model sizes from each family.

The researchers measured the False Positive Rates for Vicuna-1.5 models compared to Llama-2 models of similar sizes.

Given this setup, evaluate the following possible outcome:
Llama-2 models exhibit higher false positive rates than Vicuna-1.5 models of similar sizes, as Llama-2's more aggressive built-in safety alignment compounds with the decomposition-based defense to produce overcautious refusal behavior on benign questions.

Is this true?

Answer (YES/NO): NO